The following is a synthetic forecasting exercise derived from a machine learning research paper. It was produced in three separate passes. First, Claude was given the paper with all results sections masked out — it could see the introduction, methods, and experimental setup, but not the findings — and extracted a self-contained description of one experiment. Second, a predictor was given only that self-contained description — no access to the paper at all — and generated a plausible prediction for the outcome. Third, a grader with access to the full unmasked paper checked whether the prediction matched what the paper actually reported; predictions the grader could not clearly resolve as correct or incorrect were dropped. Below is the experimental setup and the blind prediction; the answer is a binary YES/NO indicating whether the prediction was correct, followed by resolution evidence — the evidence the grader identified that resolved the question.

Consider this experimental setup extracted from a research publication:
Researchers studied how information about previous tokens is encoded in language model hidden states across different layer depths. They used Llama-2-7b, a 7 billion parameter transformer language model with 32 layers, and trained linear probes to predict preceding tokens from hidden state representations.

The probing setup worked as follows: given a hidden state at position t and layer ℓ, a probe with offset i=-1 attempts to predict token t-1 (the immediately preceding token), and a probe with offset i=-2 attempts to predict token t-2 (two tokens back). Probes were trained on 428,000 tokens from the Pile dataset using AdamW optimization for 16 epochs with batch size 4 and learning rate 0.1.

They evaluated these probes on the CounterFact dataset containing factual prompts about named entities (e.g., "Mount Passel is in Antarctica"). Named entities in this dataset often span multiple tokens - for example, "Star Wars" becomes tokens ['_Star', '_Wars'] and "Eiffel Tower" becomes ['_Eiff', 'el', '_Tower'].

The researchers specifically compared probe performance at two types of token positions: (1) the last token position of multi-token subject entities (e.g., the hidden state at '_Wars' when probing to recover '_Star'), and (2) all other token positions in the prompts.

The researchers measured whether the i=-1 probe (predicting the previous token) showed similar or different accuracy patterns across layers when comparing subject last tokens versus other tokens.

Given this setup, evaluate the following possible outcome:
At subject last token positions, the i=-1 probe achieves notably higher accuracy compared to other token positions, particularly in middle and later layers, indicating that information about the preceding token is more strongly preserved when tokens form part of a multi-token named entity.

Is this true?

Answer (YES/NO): NO